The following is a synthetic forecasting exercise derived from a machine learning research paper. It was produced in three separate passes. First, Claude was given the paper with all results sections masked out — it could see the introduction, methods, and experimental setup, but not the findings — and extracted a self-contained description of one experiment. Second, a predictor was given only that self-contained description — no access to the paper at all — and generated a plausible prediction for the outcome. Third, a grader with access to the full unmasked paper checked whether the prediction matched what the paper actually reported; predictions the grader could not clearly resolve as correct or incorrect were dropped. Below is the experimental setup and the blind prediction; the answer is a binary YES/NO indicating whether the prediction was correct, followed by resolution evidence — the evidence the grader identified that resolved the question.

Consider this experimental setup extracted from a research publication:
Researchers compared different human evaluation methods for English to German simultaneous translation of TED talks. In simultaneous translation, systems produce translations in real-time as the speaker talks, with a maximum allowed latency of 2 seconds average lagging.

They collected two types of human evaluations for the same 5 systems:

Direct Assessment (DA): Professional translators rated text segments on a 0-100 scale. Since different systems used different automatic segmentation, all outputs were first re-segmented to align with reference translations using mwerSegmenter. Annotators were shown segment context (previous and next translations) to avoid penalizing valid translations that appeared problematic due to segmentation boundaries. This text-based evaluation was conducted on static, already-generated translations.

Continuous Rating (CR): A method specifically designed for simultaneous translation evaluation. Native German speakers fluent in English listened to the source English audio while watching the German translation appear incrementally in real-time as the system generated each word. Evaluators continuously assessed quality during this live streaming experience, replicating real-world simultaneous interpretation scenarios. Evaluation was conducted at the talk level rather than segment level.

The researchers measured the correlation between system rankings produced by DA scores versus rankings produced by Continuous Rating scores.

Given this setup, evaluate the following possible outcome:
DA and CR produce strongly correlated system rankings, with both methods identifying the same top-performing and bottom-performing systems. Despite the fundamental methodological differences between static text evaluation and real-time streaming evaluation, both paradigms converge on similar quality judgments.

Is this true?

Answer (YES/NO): YES